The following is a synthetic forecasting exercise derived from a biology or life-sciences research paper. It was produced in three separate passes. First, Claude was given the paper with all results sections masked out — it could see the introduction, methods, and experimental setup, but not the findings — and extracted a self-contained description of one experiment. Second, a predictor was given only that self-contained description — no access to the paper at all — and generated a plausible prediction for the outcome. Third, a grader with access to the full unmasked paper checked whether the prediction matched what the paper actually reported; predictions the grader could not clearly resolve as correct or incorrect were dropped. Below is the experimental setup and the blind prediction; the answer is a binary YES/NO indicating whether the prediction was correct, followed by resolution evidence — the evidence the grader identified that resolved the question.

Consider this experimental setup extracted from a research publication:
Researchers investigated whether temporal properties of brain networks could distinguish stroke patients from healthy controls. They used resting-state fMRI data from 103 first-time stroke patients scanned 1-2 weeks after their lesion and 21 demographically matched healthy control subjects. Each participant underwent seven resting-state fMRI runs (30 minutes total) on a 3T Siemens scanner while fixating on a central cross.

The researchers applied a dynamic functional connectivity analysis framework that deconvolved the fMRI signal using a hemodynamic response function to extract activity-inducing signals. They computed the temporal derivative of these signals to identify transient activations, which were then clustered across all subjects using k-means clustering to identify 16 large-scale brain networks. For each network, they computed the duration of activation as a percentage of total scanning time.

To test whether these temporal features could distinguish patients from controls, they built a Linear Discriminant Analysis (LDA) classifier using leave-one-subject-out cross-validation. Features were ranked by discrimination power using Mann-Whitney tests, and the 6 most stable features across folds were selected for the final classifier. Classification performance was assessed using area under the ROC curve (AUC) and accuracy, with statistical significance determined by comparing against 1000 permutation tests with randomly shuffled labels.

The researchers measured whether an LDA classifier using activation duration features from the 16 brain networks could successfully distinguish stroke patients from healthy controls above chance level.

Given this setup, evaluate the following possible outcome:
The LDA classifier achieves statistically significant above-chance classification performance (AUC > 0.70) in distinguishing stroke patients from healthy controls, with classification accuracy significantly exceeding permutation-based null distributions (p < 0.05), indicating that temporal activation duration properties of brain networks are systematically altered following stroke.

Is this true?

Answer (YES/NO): NO